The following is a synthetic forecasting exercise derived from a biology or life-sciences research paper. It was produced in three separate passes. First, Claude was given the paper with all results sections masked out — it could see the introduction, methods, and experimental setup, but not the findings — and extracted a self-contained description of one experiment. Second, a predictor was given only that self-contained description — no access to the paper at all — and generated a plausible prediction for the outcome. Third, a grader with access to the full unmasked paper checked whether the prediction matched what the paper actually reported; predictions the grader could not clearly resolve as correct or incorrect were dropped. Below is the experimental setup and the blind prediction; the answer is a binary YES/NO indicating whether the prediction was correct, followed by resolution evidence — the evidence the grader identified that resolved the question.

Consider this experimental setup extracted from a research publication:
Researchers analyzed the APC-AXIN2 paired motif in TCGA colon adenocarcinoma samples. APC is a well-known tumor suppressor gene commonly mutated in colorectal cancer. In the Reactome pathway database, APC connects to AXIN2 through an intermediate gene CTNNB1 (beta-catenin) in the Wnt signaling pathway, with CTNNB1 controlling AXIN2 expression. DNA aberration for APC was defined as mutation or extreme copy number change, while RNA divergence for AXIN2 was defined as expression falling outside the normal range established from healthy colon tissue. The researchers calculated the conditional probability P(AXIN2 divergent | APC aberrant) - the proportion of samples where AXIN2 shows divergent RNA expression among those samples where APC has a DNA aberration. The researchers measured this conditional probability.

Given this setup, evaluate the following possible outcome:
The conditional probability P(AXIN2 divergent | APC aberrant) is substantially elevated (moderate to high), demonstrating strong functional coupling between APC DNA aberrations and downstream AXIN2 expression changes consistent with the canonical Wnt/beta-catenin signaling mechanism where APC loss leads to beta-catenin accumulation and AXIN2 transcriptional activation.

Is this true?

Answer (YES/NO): YES